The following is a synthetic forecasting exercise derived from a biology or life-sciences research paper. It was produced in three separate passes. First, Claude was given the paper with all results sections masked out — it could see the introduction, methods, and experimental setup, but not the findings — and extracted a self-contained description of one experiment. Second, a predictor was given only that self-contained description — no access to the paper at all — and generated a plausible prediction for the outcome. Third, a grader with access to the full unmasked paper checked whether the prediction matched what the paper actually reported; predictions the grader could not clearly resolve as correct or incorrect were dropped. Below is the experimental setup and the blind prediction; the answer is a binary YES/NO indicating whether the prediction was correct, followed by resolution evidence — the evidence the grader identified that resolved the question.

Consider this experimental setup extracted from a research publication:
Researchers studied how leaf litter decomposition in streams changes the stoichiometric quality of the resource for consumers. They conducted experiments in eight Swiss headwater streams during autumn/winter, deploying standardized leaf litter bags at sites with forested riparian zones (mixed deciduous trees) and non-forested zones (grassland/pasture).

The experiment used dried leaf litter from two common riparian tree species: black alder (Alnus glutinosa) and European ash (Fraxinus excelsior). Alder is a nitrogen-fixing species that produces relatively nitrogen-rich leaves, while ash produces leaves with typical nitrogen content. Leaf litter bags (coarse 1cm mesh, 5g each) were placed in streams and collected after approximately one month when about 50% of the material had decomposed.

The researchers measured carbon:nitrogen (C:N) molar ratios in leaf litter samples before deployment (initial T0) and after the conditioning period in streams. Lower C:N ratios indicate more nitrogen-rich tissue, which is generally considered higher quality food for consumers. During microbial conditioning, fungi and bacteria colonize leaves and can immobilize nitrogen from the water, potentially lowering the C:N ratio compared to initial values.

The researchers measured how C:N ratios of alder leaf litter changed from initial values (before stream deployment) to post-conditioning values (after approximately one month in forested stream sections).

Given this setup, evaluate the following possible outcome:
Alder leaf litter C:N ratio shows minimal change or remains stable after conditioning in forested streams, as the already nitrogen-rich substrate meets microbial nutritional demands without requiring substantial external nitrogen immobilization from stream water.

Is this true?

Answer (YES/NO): NO